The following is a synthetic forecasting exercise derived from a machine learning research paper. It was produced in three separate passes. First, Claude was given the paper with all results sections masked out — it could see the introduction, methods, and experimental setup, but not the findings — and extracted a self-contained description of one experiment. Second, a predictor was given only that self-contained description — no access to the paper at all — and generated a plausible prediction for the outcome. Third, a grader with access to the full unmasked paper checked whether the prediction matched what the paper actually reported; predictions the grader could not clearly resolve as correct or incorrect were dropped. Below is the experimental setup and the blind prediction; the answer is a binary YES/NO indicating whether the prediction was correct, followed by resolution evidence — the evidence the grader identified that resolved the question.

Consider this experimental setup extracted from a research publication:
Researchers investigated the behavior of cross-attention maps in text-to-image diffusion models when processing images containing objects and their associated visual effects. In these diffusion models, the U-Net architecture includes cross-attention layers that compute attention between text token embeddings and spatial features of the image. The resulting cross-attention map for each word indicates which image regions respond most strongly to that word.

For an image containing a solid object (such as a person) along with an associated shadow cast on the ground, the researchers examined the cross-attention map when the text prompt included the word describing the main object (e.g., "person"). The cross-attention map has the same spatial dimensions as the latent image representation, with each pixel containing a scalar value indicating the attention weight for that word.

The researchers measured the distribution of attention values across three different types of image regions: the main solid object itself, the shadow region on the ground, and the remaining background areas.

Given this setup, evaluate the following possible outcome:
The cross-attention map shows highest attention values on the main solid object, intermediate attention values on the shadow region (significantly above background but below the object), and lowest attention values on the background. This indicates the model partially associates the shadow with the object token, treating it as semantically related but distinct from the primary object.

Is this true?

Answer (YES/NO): YES